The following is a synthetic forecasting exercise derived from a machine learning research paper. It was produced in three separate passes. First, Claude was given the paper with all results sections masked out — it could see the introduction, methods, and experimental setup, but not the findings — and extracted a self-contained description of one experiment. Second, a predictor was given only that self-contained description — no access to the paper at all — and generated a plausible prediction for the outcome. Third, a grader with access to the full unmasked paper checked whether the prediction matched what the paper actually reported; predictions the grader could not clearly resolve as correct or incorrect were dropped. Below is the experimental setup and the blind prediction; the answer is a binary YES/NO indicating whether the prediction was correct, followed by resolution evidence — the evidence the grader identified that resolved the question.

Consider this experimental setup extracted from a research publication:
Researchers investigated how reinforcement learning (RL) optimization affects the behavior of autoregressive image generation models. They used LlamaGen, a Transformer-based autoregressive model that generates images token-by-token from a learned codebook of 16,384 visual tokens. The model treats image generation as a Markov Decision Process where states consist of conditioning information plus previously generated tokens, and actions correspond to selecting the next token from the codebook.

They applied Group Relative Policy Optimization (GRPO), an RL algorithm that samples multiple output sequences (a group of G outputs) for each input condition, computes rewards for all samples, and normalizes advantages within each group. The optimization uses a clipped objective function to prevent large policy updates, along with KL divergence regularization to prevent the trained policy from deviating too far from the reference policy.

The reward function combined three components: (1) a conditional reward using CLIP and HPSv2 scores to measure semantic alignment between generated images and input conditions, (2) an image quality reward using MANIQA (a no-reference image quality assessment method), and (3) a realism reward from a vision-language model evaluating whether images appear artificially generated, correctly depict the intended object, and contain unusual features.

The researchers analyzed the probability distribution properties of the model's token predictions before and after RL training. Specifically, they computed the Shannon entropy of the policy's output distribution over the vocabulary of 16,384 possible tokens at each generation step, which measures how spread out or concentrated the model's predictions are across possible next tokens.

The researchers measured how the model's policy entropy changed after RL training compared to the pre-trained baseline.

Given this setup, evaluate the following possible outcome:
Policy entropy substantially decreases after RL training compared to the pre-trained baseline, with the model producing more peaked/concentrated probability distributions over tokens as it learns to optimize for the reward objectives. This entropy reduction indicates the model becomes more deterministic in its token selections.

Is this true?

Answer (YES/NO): YES